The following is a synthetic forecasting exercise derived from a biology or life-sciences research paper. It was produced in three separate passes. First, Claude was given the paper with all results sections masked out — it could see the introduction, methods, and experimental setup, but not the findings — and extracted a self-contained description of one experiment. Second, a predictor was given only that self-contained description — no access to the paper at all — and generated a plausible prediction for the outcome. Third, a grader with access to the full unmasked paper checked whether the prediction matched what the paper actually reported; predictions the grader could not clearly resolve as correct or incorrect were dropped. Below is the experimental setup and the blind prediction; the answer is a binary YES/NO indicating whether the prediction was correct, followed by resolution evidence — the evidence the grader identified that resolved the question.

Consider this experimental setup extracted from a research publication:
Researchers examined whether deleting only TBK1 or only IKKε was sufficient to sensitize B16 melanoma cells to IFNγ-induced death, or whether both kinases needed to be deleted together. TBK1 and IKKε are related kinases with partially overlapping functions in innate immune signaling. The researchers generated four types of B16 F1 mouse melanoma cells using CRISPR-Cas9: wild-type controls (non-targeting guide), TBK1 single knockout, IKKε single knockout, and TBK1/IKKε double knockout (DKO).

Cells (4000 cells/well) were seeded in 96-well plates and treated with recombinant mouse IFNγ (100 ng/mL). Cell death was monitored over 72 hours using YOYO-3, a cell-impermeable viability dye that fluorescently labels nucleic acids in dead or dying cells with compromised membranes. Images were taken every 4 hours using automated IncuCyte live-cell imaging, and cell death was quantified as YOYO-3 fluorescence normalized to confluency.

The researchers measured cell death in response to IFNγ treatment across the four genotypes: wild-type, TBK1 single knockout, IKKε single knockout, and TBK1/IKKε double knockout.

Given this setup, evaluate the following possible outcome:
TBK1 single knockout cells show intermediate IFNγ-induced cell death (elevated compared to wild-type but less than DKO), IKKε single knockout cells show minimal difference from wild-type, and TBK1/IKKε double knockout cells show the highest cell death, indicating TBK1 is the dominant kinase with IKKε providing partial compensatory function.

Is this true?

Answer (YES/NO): YES